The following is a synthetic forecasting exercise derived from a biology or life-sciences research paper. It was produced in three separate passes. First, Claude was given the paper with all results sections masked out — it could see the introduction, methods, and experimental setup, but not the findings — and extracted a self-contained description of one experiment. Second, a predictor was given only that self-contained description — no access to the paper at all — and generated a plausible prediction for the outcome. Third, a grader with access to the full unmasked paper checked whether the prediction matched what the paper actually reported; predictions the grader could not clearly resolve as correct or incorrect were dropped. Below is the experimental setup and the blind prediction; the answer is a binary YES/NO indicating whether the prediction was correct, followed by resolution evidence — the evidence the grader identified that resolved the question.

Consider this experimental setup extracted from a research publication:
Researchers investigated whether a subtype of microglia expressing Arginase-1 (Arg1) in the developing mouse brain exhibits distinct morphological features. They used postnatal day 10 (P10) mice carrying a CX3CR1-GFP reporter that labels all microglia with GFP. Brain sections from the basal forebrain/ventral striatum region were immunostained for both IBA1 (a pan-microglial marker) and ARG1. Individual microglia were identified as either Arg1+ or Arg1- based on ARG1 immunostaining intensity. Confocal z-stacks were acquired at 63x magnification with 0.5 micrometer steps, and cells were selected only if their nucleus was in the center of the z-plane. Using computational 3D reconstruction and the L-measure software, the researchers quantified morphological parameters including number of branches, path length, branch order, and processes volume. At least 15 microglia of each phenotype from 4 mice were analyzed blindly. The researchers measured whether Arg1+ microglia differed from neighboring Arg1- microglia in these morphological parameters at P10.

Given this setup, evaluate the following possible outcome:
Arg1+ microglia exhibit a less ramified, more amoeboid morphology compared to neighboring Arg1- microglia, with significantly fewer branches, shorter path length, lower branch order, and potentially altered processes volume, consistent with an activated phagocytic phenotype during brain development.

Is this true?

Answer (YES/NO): NO